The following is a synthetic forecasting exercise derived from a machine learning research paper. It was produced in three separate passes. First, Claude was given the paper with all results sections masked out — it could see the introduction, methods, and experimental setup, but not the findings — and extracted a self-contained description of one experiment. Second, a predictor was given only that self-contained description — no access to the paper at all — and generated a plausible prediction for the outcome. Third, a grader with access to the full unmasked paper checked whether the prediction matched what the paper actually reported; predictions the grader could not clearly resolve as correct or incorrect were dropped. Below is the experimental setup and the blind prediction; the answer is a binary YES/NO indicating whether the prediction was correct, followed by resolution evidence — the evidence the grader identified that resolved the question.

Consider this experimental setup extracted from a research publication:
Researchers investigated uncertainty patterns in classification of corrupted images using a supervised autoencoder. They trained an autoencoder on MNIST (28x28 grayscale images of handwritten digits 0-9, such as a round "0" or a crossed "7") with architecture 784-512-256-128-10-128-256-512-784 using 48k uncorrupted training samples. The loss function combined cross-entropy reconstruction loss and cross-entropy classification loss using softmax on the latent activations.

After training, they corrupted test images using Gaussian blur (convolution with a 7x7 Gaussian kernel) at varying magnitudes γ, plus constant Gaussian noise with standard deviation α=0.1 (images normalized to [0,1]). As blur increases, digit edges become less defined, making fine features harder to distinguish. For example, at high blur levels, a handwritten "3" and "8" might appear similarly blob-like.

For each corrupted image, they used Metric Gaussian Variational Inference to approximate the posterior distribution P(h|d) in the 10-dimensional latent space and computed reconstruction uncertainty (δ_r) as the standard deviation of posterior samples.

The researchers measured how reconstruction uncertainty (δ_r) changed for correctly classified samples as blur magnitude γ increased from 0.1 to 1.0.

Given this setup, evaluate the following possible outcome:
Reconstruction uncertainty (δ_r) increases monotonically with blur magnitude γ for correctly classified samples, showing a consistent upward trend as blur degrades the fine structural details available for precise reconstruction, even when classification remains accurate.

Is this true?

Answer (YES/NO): YES